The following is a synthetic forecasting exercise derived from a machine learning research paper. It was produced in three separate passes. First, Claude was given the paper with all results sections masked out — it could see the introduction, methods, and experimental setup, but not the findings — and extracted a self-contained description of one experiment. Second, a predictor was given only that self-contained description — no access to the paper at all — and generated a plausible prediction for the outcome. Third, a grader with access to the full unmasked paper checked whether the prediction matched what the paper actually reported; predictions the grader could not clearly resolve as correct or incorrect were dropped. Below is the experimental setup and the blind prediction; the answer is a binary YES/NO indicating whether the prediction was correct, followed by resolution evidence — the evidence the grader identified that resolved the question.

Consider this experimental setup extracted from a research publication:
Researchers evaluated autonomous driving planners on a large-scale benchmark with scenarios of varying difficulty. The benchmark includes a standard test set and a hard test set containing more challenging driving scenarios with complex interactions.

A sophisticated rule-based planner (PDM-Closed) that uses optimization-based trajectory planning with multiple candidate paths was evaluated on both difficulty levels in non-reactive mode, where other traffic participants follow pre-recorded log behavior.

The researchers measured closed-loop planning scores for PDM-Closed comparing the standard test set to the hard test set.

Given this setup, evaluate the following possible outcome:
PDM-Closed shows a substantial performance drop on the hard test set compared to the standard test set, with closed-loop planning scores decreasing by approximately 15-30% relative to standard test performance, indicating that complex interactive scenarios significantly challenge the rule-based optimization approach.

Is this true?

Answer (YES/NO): YES